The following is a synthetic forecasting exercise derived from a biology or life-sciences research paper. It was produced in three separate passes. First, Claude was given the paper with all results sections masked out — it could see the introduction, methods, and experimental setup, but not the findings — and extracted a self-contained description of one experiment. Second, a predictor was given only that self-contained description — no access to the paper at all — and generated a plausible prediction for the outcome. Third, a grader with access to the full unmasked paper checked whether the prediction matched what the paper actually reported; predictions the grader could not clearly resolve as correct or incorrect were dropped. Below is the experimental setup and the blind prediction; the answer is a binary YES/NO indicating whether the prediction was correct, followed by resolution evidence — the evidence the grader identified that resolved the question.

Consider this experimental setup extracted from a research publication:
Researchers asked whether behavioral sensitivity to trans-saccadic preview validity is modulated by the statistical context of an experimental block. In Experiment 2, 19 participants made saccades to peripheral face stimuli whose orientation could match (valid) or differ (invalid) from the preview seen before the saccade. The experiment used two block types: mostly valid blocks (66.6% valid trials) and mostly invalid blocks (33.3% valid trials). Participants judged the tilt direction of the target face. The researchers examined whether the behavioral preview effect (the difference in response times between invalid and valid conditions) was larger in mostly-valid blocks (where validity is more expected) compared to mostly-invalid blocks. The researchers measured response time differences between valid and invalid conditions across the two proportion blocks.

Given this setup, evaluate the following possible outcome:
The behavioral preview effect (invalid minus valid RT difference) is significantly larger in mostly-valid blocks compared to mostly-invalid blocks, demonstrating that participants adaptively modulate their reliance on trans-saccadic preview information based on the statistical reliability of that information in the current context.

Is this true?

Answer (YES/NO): NO